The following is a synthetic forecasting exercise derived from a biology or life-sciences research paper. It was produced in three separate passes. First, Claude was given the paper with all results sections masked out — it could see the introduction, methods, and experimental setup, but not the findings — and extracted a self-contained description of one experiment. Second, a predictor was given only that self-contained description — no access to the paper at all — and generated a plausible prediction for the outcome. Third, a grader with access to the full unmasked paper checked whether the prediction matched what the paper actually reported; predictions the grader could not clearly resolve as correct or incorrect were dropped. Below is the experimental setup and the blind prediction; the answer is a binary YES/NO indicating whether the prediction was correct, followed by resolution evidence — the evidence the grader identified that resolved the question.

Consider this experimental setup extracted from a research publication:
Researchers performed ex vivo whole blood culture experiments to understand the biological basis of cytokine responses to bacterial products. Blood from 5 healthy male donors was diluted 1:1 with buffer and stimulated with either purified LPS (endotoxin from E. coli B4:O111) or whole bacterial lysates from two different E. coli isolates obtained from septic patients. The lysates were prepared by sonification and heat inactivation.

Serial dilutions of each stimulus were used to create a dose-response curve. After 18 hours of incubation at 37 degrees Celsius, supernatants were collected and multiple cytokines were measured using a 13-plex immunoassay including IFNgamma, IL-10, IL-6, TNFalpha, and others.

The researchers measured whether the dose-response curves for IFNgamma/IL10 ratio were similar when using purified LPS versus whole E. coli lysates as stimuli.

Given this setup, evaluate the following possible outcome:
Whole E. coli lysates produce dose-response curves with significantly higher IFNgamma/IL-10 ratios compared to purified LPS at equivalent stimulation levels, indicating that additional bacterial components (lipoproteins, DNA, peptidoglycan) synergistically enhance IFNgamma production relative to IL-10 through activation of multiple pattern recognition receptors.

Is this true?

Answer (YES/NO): NO